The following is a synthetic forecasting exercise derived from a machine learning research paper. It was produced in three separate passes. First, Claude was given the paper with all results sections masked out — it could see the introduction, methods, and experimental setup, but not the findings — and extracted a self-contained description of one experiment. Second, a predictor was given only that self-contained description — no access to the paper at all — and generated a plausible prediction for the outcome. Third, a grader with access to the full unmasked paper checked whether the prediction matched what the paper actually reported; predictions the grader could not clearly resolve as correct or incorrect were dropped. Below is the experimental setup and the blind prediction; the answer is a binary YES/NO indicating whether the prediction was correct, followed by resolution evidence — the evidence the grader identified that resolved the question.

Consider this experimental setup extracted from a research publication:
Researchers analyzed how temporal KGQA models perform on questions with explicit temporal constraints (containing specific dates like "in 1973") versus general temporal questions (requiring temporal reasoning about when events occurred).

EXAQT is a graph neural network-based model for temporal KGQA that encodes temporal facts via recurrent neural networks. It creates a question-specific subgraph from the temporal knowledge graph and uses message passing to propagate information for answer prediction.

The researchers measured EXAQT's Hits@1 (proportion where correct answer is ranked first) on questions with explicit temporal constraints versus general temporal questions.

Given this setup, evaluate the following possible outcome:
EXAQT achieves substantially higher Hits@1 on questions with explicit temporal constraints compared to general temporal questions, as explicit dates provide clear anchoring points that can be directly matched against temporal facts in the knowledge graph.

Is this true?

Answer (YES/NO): NO